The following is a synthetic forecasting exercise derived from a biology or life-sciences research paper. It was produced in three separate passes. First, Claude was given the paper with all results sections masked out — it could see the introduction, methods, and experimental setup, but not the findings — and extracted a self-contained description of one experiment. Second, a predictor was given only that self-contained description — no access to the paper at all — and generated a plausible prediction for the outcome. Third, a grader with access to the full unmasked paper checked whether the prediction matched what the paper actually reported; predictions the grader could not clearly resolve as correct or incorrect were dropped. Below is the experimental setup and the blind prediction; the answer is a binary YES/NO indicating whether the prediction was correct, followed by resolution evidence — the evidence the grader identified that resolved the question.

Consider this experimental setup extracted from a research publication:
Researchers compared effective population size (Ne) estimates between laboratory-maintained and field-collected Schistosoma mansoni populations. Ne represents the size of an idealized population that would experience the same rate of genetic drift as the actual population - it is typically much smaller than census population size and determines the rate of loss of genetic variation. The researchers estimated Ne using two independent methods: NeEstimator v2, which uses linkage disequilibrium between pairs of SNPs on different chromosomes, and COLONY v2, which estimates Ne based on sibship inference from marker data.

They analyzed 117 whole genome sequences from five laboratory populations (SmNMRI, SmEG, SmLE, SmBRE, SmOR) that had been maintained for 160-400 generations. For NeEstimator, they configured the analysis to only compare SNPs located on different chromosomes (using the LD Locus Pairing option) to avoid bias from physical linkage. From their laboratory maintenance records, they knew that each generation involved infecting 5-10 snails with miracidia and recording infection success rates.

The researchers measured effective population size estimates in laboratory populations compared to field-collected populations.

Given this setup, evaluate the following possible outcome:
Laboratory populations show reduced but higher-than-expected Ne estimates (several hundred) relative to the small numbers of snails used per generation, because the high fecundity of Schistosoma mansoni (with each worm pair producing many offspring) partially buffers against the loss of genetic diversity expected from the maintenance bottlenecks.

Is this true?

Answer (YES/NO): NO